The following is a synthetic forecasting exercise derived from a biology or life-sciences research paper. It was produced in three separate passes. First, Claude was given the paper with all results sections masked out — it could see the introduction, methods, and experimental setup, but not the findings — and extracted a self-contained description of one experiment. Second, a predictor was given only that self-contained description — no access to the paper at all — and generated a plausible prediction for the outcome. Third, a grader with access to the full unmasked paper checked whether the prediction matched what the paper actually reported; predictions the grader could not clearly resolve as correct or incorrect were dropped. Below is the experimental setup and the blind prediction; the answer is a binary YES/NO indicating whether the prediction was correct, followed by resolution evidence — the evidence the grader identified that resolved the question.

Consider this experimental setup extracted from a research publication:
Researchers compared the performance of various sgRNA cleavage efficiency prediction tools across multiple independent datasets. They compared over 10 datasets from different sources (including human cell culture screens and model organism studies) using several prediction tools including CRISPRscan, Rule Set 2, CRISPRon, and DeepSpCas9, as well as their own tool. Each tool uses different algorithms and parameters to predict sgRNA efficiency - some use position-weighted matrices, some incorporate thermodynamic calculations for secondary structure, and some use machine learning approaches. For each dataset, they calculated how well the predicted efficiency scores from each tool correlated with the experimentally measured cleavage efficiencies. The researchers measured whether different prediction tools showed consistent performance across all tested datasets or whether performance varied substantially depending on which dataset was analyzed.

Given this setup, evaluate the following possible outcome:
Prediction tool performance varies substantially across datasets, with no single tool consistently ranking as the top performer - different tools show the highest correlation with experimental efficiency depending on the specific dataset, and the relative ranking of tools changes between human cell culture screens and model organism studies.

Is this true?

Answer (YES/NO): YES